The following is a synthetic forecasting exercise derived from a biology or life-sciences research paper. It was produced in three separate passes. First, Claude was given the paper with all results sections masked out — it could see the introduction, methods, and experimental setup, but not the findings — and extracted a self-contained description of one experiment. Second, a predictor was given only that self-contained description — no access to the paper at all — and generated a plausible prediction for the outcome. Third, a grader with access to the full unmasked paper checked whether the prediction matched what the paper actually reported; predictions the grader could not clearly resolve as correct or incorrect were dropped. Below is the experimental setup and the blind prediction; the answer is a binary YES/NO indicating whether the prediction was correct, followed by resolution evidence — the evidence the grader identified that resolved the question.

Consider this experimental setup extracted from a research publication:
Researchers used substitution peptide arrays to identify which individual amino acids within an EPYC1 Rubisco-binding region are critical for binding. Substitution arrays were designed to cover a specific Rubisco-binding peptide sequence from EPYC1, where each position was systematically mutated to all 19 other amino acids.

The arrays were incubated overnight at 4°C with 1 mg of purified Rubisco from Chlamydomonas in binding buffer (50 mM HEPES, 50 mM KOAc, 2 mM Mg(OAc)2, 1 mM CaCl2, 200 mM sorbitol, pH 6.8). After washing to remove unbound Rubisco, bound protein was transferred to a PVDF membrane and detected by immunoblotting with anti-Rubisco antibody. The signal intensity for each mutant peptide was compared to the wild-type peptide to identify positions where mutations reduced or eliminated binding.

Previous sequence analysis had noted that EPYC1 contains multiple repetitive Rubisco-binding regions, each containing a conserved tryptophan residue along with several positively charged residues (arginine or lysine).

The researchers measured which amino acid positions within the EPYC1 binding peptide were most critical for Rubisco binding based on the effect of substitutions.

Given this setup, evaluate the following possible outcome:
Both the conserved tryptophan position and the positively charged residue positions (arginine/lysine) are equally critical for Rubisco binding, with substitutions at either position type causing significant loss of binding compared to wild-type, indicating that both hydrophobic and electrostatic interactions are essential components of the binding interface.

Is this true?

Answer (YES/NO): YES